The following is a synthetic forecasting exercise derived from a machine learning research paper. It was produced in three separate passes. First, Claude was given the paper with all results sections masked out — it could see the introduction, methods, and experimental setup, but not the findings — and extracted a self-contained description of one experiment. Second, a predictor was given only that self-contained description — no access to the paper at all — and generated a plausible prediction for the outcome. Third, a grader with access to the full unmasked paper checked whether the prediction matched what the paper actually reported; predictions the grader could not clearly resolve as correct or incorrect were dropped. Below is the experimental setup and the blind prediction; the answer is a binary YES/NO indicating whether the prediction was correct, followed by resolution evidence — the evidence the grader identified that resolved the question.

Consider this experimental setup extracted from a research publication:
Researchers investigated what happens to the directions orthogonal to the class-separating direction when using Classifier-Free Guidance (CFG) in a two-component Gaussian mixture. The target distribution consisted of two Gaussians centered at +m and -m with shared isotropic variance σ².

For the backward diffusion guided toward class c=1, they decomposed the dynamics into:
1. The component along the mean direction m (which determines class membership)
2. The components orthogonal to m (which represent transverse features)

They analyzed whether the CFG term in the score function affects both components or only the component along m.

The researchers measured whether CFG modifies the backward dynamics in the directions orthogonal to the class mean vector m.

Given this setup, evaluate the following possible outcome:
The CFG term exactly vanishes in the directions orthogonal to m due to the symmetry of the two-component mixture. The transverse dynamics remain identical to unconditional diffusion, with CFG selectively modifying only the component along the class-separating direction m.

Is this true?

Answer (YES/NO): YES